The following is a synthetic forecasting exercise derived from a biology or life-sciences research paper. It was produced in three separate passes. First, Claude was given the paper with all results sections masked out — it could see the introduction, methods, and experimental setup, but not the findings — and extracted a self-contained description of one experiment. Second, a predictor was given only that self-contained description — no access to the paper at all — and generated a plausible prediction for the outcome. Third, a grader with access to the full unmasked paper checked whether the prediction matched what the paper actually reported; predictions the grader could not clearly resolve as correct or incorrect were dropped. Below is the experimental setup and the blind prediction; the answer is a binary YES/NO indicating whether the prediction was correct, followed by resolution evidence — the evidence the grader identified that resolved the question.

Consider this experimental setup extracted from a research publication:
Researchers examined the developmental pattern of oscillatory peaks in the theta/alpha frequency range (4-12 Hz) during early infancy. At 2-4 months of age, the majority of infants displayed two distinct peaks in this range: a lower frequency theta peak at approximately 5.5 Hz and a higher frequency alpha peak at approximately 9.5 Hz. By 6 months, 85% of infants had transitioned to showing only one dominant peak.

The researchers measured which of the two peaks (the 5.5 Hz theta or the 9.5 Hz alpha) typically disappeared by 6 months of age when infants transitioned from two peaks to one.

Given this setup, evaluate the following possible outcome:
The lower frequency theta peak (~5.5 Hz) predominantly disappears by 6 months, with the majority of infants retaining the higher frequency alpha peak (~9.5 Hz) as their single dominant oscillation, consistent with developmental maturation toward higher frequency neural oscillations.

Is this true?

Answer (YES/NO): NO